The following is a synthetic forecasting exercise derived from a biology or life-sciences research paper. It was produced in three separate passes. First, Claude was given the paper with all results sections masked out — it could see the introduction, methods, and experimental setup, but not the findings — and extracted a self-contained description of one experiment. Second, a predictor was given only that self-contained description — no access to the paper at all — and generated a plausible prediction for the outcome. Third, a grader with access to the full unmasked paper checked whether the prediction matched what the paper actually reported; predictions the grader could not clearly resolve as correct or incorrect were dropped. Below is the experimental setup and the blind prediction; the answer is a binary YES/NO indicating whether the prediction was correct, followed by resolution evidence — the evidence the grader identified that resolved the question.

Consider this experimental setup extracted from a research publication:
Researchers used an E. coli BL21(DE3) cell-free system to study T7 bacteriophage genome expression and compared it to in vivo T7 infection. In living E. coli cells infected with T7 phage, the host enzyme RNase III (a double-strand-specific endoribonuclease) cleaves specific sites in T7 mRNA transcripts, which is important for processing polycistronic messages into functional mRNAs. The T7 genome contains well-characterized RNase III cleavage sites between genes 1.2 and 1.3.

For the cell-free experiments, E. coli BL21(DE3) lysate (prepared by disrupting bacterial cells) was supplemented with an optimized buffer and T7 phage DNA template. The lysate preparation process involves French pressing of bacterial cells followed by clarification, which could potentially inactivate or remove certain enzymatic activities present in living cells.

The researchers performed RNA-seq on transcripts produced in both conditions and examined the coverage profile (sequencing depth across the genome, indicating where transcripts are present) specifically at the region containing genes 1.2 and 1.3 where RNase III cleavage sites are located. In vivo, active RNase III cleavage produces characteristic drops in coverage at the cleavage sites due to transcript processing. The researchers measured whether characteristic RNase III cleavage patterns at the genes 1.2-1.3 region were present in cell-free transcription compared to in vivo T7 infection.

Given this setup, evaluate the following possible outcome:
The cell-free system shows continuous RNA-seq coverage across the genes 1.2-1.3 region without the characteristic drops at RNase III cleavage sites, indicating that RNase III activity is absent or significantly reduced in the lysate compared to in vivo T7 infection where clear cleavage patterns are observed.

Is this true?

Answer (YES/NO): NO